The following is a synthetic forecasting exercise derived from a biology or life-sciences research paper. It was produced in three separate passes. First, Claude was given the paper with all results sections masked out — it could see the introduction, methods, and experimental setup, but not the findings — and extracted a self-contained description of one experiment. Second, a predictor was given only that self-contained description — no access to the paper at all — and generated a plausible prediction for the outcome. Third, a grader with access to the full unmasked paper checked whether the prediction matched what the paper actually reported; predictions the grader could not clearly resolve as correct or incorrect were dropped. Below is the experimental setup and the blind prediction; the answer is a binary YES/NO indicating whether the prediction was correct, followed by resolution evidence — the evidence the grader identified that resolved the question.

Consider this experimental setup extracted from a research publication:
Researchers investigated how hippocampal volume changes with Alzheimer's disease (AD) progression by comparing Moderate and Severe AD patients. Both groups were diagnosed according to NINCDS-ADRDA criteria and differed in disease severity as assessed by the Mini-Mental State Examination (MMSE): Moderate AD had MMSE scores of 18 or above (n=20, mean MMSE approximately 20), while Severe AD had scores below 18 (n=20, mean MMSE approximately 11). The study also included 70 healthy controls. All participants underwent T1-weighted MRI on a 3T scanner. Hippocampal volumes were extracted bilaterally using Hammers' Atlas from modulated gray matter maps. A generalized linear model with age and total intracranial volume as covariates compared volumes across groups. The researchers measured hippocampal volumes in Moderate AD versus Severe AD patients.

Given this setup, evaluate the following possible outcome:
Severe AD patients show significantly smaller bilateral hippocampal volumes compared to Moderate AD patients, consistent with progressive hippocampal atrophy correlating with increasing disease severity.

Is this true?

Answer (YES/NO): YES